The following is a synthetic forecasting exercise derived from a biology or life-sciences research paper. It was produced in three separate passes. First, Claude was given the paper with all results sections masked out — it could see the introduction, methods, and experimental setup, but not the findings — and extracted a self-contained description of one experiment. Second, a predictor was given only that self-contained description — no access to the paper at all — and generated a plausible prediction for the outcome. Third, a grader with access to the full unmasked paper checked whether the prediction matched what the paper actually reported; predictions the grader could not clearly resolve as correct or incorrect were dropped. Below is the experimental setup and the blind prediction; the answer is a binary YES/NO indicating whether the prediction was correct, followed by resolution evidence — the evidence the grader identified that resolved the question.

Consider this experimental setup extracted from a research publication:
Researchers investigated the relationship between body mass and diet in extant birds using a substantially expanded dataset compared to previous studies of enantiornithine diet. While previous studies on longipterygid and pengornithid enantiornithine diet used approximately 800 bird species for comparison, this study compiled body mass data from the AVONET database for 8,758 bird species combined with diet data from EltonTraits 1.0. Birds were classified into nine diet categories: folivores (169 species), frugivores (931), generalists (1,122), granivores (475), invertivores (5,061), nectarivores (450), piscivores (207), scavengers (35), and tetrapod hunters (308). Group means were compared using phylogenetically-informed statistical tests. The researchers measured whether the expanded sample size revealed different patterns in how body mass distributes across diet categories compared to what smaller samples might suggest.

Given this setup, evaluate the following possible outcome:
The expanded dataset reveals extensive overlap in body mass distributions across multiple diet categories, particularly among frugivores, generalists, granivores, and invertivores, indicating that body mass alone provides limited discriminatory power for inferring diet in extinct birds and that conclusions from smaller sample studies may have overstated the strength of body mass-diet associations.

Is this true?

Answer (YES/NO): NO